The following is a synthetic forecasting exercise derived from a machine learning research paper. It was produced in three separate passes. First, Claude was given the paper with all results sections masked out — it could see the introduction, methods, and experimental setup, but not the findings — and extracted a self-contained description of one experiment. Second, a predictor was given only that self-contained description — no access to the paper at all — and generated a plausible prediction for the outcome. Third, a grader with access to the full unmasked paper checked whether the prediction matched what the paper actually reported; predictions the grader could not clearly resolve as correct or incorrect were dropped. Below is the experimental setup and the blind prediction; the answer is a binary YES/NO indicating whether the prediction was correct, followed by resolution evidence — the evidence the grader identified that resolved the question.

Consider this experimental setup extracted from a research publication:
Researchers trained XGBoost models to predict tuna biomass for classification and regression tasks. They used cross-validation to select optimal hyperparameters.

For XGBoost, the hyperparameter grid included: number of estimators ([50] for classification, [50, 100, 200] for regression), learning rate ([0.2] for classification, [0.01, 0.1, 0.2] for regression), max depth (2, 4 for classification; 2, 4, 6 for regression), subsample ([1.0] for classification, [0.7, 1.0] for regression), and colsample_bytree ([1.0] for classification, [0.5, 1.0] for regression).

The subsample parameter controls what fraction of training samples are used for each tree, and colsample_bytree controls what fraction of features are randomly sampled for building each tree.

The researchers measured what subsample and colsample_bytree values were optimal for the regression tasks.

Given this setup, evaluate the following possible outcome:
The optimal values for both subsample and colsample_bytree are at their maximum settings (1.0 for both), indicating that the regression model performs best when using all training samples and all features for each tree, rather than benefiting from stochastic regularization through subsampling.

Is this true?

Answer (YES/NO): NO